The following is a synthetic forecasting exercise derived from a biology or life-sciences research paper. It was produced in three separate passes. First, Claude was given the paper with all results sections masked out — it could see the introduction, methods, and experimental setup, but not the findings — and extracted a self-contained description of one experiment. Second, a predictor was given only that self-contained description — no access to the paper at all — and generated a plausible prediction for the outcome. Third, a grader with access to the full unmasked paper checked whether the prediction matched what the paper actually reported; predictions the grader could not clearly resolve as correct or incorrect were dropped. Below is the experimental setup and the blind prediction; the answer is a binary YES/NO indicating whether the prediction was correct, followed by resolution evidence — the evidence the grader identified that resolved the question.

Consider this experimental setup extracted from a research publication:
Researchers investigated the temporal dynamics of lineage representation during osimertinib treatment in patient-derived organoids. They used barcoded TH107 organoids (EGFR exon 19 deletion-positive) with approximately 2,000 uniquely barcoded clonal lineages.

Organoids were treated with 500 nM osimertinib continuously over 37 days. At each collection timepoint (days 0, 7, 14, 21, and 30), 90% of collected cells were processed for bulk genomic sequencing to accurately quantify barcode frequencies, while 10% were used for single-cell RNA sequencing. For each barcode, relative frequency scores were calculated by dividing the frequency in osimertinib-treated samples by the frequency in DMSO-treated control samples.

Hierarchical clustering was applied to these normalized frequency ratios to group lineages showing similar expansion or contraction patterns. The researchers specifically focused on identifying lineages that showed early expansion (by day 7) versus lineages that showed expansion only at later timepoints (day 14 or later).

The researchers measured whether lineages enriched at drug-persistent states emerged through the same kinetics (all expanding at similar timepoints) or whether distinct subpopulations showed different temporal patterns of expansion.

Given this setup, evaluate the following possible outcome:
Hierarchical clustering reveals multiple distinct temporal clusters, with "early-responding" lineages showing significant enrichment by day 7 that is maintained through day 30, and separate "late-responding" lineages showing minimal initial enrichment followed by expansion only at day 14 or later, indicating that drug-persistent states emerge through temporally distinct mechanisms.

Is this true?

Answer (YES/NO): NO